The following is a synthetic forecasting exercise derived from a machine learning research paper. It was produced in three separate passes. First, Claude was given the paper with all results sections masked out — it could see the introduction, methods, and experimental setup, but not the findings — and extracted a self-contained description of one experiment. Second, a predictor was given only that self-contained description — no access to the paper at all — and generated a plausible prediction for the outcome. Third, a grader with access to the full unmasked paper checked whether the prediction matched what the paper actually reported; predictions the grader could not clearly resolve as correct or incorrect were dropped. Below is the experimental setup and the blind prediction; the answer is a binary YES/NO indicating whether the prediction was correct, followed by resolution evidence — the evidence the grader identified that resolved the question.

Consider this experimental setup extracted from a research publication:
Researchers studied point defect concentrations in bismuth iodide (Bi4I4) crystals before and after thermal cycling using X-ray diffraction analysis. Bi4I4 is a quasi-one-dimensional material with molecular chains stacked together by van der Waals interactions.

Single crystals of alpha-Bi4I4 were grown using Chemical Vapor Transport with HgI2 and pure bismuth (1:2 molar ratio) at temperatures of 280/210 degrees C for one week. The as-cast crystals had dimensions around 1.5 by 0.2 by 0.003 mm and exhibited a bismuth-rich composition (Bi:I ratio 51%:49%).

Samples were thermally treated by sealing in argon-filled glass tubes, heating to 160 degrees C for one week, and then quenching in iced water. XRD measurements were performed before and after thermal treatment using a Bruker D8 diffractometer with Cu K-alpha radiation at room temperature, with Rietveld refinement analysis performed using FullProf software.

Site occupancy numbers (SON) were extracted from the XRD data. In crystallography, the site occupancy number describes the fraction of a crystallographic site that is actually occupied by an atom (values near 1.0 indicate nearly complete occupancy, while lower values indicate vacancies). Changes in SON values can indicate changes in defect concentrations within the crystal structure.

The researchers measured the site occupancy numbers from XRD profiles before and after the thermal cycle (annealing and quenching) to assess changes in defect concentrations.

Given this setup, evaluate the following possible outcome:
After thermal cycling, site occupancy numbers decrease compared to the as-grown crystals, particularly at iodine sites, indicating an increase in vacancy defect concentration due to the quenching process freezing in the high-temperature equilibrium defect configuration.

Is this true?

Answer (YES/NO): YES